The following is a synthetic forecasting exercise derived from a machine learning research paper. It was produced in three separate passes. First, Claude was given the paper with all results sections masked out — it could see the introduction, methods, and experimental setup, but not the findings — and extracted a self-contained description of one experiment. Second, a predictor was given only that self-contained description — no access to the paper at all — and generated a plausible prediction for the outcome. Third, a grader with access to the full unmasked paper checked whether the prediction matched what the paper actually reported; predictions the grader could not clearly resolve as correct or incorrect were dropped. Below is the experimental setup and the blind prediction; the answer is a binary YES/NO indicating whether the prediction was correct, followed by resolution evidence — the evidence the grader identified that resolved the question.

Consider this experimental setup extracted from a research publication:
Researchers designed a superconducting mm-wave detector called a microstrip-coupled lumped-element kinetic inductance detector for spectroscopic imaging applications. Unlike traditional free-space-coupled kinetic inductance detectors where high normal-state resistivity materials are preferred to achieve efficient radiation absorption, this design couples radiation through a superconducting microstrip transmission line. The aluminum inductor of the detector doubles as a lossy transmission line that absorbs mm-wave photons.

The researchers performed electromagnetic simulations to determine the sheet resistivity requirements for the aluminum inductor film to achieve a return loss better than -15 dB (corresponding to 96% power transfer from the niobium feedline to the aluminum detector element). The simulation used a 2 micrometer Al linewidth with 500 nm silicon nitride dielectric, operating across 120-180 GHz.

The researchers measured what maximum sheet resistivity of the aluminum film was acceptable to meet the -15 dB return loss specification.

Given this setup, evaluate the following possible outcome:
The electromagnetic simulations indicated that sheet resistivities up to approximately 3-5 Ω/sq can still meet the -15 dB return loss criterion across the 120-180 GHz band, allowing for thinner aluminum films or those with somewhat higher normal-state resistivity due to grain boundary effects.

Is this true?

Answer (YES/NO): NO